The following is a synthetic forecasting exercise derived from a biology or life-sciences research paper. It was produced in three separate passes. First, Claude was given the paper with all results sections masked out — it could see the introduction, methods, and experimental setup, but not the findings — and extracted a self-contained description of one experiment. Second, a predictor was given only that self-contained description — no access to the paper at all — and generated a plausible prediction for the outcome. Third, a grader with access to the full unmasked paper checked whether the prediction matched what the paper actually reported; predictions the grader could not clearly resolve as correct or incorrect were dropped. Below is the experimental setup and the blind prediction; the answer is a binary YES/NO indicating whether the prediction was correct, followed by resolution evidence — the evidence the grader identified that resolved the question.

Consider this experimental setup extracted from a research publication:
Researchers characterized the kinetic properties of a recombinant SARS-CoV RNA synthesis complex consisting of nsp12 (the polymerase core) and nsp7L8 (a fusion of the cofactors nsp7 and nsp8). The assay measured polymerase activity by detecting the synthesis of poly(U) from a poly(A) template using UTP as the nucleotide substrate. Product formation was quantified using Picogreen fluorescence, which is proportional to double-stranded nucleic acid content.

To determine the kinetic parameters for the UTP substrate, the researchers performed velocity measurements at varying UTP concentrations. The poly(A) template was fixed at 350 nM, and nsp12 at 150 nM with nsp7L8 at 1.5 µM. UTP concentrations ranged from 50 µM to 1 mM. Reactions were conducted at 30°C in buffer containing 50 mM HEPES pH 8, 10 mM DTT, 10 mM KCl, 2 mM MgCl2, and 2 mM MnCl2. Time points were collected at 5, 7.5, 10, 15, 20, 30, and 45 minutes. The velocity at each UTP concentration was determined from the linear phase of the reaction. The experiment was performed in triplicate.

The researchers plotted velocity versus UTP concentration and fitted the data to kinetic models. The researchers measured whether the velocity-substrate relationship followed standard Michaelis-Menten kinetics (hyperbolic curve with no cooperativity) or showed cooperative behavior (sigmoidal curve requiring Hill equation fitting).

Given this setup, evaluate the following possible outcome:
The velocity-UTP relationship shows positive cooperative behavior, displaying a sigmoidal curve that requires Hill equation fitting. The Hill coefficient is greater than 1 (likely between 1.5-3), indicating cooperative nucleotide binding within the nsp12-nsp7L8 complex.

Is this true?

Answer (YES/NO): YES